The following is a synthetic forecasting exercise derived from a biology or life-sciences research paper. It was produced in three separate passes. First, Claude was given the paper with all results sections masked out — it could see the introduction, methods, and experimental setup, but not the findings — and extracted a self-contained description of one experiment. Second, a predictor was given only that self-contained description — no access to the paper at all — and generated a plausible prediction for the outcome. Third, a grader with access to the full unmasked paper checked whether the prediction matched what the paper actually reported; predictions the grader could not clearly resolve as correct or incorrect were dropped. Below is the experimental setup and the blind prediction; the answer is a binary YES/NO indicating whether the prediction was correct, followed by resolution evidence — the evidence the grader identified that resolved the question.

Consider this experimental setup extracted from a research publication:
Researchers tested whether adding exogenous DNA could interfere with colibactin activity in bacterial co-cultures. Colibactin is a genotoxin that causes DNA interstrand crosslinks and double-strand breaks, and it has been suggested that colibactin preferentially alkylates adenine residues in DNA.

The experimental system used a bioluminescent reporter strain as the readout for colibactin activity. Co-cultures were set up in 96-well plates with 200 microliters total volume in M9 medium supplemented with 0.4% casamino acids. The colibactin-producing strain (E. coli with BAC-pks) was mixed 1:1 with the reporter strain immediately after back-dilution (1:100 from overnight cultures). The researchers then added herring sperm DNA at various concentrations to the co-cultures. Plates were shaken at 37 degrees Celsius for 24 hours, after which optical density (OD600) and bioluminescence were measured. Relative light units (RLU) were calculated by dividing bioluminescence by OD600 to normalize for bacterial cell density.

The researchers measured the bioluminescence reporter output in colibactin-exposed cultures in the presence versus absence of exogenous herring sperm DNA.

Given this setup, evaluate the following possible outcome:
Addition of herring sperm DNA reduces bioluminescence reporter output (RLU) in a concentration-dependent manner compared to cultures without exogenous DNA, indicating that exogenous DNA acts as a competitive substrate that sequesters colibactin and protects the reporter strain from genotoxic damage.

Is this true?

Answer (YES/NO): YES